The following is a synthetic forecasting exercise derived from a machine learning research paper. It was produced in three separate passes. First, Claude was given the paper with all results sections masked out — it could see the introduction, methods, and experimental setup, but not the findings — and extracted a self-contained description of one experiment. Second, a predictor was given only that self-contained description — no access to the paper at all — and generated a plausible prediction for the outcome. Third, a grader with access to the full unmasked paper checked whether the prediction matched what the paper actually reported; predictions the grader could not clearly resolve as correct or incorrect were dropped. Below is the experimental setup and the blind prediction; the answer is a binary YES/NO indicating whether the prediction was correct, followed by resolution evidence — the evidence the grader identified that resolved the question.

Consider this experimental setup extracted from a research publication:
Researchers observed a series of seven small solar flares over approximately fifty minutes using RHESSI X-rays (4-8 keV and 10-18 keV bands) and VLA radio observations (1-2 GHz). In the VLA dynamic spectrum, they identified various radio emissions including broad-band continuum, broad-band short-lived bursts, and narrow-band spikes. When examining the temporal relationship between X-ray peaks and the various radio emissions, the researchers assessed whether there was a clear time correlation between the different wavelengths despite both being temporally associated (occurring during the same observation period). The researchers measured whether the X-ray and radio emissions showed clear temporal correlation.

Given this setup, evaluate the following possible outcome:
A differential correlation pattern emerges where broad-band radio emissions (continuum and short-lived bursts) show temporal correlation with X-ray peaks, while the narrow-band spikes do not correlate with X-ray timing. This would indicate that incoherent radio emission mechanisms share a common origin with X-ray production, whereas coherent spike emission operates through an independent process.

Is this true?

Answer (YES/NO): NO